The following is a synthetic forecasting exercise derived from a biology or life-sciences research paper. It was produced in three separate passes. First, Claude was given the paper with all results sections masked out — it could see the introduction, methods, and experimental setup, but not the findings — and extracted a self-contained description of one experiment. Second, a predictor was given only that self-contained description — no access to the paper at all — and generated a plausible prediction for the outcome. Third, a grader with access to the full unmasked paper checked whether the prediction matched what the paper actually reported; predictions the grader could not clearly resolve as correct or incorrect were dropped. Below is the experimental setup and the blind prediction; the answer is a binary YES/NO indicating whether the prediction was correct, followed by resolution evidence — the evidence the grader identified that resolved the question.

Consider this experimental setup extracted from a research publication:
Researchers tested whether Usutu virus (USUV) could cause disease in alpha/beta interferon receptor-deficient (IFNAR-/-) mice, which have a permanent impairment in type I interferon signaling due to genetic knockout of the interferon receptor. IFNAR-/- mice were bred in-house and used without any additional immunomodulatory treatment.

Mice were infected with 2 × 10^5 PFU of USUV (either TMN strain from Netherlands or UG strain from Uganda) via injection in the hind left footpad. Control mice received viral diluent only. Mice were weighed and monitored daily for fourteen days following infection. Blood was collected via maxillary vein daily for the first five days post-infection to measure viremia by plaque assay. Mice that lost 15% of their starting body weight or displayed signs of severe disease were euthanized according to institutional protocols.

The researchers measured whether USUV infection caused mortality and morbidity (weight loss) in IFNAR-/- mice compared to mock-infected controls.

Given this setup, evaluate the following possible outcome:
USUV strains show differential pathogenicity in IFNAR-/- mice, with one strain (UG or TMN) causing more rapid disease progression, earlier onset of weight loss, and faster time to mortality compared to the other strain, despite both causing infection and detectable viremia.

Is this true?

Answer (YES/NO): YES